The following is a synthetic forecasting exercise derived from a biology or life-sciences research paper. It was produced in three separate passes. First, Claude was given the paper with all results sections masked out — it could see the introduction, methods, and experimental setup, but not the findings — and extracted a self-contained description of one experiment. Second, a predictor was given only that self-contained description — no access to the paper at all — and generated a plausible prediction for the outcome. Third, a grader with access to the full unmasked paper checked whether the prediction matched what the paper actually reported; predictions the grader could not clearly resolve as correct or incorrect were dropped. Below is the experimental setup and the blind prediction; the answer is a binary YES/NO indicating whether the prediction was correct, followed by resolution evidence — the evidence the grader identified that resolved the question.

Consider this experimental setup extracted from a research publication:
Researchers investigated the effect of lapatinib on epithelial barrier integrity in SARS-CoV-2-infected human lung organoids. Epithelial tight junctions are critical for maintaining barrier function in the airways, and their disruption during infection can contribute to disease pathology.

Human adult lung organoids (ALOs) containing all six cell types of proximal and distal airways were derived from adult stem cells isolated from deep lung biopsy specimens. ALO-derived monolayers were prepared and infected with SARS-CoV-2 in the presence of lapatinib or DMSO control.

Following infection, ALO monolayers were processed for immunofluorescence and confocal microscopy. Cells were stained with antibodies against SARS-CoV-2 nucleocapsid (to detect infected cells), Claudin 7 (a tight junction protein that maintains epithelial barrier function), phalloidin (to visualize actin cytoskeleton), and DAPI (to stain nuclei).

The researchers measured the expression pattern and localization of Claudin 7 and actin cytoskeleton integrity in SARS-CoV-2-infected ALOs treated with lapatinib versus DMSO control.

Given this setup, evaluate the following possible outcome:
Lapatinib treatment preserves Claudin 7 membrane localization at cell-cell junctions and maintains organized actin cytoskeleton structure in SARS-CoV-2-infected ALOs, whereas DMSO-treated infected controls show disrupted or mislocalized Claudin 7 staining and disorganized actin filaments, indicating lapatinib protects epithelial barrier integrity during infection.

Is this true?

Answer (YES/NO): YES